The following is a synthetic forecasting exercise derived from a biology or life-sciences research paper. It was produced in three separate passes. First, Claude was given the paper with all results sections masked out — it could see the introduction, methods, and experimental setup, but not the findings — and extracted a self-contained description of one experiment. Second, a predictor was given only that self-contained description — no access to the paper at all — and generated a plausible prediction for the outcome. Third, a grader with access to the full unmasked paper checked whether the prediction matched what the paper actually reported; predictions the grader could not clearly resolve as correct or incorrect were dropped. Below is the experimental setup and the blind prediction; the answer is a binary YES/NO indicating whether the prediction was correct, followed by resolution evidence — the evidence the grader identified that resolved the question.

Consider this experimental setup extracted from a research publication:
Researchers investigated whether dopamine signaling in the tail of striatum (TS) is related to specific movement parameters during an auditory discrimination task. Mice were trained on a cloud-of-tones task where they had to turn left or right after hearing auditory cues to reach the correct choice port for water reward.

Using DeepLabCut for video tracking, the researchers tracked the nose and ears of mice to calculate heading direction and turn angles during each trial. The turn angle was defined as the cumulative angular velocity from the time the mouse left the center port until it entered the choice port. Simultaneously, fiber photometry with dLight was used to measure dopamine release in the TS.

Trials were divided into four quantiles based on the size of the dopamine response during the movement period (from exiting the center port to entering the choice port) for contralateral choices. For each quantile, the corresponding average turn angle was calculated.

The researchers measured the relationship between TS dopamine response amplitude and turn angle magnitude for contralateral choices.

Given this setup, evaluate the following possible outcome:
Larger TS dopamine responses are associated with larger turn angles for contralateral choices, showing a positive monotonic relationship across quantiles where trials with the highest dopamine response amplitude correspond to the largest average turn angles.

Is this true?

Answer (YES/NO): YES